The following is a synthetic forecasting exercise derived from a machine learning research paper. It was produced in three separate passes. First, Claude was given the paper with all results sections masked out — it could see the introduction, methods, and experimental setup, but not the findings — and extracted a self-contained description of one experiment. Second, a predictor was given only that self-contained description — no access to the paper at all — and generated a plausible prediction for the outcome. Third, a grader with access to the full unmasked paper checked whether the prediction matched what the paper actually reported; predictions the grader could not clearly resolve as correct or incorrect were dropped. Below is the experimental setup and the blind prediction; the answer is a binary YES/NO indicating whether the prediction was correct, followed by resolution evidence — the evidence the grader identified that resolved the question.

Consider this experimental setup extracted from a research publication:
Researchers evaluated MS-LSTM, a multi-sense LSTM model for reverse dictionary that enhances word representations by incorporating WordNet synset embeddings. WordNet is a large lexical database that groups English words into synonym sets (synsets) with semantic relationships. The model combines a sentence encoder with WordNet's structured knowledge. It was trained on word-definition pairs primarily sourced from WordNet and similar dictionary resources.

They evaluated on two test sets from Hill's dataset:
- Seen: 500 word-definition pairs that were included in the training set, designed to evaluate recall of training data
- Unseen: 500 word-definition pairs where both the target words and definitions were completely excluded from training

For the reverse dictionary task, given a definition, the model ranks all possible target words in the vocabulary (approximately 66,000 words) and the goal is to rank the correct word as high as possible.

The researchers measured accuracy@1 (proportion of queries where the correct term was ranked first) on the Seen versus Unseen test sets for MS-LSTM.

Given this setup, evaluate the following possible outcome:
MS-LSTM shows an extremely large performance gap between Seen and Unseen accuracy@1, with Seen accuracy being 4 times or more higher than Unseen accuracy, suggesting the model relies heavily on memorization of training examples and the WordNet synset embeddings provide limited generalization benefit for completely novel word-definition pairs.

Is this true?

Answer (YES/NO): YES